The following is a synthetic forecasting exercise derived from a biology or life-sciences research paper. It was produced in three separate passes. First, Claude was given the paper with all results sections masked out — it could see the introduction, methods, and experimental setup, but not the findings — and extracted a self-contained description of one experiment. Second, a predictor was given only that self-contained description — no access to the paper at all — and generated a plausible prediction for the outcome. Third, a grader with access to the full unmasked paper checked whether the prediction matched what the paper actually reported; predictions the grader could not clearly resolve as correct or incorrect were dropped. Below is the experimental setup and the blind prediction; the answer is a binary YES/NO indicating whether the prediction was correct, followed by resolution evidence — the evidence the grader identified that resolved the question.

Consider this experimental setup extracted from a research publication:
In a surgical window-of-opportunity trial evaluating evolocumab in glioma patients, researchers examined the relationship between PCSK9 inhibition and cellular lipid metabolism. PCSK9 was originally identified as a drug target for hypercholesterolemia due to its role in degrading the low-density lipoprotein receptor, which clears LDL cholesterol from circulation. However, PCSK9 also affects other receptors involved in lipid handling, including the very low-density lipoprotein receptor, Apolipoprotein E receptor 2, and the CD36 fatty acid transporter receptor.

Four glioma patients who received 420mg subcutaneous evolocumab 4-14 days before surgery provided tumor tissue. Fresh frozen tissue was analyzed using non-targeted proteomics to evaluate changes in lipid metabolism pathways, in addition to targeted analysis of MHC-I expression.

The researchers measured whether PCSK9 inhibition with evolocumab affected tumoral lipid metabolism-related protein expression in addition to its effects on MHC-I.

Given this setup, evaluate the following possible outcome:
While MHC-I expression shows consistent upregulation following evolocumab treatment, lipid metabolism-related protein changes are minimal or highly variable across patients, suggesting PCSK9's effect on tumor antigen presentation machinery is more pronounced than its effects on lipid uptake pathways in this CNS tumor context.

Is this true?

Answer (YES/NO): NO